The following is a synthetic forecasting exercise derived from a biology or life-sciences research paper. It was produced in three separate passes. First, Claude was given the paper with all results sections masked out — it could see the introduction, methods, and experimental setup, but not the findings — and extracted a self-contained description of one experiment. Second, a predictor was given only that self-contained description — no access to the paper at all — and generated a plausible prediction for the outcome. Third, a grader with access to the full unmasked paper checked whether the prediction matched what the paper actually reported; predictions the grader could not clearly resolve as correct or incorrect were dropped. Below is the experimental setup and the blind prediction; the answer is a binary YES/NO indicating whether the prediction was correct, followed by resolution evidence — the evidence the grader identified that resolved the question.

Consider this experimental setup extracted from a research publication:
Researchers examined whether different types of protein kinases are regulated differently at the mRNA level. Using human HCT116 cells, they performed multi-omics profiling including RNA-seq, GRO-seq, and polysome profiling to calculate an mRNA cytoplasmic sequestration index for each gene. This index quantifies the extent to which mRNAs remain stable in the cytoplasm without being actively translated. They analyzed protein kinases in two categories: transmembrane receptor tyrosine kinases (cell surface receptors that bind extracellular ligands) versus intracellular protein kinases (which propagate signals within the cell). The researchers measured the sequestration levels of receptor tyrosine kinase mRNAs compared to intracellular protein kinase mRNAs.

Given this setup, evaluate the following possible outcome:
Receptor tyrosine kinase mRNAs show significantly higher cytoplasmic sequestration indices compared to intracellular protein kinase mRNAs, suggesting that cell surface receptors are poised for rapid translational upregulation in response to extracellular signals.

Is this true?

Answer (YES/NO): NO